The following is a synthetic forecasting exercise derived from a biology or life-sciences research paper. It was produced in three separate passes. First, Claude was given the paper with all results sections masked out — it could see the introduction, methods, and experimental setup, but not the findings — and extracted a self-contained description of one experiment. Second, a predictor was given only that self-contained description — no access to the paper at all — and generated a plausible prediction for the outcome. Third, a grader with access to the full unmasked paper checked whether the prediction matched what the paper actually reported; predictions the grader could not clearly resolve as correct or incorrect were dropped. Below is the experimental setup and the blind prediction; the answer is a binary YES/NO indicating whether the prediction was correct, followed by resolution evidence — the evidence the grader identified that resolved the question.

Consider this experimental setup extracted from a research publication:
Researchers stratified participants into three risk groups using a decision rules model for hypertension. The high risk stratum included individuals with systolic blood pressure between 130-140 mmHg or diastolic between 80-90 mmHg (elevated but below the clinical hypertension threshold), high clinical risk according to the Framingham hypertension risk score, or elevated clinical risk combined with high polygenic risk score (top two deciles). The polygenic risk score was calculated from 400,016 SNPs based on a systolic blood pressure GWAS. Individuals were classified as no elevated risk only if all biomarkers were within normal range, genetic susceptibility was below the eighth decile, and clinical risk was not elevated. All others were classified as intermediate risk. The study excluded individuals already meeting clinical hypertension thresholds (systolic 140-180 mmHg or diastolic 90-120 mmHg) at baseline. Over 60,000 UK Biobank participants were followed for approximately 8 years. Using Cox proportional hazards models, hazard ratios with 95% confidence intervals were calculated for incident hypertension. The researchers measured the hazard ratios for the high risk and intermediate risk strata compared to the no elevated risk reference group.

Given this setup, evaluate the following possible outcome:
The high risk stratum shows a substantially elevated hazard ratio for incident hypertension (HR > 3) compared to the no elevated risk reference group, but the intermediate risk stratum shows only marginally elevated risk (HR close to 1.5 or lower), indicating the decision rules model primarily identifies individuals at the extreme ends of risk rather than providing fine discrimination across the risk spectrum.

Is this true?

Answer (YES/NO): NO